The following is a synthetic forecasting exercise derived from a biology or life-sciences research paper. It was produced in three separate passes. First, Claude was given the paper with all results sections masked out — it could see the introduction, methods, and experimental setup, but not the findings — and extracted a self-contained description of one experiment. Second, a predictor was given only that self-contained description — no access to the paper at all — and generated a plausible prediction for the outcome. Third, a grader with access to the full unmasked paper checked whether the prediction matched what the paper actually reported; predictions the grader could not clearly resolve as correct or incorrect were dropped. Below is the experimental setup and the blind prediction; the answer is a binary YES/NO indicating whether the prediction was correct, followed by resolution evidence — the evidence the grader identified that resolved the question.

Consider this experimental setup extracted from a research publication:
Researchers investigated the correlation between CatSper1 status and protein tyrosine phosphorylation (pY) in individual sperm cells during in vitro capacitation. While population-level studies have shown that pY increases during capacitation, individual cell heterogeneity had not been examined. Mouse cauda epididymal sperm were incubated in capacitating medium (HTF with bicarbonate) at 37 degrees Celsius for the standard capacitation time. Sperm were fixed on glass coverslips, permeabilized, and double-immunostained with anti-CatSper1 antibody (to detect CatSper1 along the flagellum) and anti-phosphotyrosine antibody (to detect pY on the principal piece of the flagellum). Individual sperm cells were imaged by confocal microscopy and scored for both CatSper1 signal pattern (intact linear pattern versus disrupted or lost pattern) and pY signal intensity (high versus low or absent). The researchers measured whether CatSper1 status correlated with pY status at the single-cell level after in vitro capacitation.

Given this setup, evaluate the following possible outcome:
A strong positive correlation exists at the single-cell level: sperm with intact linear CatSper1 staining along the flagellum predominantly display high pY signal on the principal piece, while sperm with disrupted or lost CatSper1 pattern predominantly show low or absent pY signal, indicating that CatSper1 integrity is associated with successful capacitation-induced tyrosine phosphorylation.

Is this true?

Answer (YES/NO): NO